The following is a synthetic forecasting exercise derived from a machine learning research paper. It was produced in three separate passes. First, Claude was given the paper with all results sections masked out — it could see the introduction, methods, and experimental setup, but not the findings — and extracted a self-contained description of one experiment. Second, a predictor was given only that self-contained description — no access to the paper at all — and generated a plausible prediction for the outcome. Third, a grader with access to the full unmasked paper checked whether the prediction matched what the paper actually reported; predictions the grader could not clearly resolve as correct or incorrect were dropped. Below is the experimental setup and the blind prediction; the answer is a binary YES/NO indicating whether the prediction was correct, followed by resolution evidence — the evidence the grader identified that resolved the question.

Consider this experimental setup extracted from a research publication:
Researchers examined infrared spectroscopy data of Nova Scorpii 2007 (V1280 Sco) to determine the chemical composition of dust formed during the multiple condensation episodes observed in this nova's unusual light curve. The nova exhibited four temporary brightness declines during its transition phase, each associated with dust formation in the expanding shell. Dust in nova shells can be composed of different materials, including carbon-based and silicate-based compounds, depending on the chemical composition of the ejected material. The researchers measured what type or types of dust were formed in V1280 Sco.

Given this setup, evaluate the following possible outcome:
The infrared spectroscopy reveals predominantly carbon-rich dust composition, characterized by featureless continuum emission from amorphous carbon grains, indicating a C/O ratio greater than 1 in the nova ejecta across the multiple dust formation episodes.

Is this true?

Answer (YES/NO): NO